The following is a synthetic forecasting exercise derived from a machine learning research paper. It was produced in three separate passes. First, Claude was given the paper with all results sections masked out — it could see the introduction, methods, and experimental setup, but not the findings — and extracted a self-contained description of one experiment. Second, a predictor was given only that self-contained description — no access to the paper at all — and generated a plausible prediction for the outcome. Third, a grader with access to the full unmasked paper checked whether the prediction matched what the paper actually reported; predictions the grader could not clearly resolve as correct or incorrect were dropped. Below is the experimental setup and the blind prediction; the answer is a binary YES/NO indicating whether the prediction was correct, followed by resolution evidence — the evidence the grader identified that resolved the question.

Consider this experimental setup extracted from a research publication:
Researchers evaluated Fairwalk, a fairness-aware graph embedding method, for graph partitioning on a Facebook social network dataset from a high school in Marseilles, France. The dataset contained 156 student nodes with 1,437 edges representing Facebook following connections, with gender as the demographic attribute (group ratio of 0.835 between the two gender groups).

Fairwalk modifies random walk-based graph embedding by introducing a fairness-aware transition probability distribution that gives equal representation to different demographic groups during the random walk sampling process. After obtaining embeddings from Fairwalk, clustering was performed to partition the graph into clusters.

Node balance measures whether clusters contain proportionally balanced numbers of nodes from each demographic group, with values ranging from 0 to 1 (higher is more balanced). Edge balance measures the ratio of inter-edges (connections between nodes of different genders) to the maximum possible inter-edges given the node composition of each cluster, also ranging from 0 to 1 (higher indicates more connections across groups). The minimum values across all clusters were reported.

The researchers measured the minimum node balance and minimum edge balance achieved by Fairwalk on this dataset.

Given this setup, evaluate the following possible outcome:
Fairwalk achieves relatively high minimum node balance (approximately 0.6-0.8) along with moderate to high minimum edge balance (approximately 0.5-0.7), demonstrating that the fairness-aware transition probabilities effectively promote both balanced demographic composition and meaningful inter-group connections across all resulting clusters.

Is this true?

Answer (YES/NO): NO